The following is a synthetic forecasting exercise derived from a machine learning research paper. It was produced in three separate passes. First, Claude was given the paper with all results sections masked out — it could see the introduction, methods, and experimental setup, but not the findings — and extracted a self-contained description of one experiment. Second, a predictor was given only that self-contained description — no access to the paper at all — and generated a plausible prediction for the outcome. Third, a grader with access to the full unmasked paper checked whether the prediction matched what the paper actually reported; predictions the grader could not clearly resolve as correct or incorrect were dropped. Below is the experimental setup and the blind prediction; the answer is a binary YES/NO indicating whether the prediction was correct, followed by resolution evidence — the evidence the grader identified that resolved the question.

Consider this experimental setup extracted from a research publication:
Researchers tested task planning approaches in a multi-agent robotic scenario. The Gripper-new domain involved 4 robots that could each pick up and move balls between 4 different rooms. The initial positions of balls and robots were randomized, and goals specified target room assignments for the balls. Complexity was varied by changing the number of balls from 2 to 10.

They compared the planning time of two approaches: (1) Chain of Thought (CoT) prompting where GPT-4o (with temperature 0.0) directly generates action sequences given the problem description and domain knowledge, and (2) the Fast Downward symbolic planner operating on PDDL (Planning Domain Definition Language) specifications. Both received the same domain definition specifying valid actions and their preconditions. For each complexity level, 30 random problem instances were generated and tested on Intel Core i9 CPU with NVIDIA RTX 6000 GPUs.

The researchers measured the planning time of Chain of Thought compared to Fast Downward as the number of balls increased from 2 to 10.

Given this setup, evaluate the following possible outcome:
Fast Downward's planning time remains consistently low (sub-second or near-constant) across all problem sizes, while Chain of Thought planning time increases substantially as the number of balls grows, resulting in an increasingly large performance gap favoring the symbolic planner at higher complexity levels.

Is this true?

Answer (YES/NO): NO